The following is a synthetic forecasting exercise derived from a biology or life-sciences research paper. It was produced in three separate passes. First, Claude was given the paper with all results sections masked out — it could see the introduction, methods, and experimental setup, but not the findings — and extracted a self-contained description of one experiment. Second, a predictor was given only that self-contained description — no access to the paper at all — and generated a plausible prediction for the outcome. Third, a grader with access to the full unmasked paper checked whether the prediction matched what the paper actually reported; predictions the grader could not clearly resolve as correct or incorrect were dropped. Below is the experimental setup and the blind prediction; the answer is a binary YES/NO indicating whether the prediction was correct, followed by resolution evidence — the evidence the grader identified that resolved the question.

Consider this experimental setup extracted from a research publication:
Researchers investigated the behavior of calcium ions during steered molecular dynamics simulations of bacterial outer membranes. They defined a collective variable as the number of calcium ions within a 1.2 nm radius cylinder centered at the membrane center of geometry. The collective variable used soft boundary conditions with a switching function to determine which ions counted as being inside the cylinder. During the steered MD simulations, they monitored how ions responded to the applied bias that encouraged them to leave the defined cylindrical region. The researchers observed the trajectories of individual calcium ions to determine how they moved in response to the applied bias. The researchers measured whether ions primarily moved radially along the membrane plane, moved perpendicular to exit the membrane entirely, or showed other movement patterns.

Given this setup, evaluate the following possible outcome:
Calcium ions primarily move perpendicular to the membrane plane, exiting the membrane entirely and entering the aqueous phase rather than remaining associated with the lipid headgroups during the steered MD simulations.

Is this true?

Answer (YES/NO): NO